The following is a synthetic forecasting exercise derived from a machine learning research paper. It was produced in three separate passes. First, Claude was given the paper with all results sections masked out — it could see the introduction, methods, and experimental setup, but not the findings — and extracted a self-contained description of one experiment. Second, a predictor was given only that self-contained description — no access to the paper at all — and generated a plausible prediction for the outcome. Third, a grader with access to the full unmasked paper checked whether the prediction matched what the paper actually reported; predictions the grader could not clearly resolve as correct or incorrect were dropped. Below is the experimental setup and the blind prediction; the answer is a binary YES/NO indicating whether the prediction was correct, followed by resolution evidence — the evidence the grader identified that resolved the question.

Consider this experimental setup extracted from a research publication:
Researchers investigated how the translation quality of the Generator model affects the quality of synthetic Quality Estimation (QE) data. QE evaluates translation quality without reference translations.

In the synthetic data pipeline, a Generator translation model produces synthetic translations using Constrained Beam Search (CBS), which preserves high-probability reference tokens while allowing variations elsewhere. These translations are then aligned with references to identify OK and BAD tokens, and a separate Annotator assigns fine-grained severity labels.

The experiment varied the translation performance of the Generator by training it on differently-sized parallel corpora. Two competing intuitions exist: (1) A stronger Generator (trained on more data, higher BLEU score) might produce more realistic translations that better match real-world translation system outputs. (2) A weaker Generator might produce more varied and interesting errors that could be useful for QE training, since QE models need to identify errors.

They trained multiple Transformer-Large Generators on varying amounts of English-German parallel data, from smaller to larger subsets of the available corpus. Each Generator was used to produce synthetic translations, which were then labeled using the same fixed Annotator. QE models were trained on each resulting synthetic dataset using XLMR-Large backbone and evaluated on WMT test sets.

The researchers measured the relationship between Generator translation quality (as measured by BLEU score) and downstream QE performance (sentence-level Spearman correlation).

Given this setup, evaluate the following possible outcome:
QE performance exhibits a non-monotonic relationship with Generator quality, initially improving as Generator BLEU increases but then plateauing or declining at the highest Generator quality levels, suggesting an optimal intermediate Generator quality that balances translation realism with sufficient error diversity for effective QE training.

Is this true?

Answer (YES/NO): YES